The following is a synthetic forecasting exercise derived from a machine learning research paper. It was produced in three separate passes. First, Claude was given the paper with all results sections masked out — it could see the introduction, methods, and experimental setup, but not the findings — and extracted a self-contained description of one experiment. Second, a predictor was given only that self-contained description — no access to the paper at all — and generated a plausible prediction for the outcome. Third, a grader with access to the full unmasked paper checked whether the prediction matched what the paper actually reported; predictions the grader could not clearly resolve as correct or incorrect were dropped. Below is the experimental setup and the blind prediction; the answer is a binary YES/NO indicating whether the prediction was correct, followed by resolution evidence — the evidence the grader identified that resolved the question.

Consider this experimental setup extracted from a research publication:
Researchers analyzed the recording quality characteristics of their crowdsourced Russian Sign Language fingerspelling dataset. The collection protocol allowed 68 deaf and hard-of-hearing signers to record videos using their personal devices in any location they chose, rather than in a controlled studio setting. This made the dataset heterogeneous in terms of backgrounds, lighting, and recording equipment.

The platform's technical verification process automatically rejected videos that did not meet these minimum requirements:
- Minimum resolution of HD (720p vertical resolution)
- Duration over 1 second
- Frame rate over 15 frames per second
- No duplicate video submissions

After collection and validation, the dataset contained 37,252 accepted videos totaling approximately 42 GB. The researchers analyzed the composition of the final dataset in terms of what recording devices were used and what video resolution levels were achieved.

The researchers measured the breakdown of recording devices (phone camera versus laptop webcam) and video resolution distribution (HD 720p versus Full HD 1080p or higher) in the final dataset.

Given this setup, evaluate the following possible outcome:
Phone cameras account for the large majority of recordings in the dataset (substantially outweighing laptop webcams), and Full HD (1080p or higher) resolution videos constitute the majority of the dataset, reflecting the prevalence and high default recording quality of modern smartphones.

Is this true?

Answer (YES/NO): YES